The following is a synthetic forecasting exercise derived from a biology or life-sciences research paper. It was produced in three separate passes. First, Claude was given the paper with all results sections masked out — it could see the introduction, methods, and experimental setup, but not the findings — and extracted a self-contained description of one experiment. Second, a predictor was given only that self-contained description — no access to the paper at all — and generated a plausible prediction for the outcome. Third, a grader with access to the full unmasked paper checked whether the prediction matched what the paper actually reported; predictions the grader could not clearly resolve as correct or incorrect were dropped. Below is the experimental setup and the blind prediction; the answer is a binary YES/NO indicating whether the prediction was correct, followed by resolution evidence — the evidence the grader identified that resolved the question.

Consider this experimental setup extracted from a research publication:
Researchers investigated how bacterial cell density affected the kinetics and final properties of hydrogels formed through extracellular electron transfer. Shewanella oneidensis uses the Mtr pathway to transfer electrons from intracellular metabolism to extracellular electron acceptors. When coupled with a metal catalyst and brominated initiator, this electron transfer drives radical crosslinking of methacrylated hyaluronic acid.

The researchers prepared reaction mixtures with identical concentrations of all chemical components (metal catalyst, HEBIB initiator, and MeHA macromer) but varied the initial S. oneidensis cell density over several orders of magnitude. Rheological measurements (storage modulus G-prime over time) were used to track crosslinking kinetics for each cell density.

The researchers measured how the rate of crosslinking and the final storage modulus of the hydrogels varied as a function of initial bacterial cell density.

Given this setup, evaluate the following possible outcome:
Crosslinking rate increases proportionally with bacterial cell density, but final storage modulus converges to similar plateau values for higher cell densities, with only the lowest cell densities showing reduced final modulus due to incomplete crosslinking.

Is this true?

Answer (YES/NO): NO